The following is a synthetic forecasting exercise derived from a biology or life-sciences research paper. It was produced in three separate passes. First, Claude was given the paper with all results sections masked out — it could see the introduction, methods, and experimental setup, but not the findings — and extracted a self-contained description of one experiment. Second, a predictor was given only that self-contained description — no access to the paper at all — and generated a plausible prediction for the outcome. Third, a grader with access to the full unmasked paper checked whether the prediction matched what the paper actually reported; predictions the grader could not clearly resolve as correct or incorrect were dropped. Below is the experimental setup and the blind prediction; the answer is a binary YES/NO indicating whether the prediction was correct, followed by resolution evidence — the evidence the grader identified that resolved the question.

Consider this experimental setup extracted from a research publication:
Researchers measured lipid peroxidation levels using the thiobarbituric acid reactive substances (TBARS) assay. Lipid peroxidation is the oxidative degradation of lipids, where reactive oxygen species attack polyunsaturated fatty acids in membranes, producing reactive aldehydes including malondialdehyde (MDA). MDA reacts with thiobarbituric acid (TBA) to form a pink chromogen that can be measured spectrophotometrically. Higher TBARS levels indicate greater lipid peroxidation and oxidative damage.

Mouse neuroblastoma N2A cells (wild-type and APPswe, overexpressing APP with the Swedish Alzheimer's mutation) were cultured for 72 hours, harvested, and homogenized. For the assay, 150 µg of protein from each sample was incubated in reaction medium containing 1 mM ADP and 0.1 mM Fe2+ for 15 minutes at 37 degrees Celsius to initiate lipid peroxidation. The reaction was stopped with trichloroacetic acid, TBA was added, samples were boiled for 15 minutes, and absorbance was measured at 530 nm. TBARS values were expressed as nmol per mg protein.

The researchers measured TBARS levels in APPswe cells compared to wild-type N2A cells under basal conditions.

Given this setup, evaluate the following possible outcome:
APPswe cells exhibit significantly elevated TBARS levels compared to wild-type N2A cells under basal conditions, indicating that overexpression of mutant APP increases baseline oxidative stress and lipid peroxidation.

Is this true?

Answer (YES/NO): YES